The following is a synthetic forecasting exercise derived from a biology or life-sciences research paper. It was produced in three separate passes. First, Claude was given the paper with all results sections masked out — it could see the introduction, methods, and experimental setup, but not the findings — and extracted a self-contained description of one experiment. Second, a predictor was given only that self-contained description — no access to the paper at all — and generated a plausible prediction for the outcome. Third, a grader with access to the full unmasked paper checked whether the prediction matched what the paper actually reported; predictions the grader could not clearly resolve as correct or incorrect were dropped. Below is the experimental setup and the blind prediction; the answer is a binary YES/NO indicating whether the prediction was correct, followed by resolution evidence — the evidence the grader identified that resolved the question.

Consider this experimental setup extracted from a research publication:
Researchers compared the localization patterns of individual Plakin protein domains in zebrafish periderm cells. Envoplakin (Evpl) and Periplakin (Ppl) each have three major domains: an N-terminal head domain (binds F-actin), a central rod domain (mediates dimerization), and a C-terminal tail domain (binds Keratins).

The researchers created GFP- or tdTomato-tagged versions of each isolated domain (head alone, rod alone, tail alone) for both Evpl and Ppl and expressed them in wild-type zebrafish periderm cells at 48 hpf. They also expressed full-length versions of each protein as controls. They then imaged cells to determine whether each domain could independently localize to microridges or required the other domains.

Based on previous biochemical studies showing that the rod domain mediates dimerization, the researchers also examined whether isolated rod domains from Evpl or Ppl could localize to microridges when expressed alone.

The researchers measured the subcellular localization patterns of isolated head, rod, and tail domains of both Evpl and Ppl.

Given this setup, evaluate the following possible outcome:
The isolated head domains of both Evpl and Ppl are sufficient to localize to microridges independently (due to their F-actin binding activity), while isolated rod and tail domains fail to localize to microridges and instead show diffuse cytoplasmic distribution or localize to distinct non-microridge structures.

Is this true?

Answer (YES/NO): NO